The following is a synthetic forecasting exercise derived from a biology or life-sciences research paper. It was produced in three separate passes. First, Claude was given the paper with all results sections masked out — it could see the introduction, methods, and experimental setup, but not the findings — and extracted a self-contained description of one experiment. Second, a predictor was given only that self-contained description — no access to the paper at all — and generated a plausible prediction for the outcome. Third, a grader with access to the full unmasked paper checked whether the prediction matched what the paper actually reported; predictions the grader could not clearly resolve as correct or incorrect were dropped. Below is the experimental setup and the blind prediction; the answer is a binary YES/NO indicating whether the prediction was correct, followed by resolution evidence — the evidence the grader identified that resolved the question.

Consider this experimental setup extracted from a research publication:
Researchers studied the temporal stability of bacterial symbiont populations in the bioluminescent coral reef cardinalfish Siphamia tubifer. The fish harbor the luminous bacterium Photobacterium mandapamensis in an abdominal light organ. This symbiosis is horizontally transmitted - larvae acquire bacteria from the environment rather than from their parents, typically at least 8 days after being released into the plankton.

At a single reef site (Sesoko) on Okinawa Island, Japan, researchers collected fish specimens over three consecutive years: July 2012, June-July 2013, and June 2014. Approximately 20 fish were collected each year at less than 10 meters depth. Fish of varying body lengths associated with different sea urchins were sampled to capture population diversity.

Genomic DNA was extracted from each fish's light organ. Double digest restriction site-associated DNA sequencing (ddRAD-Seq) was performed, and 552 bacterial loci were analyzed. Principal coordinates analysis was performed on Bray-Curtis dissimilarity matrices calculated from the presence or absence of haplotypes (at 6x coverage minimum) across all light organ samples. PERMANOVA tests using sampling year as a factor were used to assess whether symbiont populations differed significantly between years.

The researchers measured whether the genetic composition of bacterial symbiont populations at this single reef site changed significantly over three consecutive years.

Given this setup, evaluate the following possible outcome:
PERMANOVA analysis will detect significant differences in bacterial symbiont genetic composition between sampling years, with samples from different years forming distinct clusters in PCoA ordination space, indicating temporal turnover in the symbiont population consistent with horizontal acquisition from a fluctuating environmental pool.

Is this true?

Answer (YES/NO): NO